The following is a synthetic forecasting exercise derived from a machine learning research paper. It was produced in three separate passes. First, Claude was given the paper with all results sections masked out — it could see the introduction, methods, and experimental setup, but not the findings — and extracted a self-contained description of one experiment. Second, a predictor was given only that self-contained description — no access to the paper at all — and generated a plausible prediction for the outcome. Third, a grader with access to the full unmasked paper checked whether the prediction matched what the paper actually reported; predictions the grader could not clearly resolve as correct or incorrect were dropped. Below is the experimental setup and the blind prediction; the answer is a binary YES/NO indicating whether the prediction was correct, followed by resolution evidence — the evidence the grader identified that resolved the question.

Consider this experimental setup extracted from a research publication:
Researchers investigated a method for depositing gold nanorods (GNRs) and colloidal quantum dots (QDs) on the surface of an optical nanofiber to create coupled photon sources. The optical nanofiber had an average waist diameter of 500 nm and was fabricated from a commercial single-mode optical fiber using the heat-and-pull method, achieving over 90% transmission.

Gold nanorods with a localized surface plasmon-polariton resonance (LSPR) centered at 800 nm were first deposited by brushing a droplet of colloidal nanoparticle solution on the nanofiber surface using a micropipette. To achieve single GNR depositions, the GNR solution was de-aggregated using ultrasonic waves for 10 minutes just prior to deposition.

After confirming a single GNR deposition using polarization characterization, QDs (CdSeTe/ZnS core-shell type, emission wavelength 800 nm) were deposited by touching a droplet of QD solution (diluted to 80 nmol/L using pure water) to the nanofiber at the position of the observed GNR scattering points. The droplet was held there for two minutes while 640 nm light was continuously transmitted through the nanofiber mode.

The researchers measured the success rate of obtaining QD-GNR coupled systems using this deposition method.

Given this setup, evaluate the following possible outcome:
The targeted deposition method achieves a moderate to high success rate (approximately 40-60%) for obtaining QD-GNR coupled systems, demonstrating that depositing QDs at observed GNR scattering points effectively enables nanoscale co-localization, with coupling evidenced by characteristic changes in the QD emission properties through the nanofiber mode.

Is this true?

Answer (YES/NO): NO